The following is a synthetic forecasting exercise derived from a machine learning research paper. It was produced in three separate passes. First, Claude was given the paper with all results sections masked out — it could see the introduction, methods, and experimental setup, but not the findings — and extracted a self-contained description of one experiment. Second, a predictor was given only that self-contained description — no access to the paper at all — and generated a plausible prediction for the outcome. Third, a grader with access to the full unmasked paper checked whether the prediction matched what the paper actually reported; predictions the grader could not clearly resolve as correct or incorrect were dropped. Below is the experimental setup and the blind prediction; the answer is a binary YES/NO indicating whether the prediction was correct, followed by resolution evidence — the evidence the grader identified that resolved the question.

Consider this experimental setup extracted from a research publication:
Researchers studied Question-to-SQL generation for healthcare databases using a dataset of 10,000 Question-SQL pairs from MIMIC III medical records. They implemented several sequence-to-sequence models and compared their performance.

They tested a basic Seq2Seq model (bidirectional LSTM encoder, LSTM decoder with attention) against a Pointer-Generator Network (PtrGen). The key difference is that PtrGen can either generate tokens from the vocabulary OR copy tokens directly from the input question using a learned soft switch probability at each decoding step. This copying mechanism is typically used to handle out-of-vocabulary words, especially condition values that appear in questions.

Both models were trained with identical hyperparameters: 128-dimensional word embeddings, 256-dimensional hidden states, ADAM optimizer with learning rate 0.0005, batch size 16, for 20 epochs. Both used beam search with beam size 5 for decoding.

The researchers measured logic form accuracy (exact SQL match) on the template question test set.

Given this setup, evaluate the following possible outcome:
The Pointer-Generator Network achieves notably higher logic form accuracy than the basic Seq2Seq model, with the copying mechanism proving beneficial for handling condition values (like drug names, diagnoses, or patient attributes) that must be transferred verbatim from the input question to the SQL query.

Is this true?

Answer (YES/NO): YES